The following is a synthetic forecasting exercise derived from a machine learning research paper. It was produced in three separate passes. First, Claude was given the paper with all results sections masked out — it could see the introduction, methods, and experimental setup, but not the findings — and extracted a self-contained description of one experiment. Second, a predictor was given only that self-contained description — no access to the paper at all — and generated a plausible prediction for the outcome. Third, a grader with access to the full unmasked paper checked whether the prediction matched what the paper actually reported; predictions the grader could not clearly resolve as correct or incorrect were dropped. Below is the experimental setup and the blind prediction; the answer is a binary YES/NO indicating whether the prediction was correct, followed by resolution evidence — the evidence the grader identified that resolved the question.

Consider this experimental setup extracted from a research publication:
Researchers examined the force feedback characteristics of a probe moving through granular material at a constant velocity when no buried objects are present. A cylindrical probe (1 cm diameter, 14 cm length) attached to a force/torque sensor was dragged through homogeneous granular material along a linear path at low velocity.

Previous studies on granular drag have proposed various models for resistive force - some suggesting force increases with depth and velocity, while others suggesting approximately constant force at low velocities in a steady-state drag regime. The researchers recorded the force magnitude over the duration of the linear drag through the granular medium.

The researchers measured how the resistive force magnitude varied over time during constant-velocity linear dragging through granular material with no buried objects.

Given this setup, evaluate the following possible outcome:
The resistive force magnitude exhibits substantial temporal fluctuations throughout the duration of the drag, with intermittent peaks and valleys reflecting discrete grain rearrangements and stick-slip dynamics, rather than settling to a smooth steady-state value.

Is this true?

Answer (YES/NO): NO